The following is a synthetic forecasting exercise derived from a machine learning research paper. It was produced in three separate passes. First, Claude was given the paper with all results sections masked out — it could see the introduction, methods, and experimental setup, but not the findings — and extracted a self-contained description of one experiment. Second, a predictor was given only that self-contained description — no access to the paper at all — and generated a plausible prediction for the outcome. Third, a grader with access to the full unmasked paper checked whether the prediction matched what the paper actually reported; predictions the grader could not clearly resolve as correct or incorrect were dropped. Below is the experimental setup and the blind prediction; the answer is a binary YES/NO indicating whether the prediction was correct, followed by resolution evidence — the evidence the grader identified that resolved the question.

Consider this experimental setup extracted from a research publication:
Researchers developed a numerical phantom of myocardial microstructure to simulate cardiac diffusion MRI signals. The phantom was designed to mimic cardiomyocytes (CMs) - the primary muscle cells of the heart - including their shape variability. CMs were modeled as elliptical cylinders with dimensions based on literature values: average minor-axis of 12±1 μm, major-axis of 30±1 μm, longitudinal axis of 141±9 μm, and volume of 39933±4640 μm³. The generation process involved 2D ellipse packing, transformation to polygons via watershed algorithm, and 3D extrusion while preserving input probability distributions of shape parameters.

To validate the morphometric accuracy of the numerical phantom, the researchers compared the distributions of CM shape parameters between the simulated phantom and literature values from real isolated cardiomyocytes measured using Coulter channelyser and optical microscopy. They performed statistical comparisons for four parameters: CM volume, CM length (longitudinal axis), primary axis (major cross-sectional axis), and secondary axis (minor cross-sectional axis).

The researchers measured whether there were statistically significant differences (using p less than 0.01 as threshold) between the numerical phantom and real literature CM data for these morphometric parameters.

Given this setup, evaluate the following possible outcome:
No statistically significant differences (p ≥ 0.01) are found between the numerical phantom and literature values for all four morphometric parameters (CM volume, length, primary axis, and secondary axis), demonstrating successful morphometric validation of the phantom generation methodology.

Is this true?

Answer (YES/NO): YES